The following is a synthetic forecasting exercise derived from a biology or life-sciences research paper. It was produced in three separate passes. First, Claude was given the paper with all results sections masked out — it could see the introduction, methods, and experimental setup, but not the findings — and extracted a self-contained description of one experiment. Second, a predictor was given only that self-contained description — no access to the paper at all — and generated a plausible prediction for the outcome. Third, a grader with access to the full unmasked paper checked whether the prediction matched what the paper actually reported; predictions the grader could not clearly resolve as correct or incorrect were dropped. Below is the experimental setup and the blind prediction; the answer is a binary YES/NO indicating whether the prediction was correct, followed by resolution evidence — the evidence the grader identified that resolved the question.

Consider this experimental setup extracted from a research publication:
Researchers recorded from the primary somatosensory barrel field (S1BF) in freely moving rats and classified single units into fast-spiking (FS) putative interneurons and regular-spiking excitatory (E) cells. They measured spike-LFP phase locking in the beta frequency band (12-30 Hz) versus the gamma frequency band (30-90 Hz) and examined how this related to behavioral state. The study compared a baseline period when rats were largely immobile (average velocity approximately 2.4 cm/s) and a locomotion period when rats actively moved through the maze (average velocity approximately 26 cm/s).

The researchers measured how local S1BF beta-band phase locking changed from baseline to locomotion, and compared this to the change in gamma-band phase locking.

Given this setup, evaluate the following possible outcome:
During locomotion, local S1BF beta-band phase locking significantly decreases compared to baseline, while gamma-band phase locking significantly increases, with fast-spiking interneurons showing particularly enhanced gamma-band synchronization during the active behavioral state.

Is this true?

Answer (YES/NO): NO